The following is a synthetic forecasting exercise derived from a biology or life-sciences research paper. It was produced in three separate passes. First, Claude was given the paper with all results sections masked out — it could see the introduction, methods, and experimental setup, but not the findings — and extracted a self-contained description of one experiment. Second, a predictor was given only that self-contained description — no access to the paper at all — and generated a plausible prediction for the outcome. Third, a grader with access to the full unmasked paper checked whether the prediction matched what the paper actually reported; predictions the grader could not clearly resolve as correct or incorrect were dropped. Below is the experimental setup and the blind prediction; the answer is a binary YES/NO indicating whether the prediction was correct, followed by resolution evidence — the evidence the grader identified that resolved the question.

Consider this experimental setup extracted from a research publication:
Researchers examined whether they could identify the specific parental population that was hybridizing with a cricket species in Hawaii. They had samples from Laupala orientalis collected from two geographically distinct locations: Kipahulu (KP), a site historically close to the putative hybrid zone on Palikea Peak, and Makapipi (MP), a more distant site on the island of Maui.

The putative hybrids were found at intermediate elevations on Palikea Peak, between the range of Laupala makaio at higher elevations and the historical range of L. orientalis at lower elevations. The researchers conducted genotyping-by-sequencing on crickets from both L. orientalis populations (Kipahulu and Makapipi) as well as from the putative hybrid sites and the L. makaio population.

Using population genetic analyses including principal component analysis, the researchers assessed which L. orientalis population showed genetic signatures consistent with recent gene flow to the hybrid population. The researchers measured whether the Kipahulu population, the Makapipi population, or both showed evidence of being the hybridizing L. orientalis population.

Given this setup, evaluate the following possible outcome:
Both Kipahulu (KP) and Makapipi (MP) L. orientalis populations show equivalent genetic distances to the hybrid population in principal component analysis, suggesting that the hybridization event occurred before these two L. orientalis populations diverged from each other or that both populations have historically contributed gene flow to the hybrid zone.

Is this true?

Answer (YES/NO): NO